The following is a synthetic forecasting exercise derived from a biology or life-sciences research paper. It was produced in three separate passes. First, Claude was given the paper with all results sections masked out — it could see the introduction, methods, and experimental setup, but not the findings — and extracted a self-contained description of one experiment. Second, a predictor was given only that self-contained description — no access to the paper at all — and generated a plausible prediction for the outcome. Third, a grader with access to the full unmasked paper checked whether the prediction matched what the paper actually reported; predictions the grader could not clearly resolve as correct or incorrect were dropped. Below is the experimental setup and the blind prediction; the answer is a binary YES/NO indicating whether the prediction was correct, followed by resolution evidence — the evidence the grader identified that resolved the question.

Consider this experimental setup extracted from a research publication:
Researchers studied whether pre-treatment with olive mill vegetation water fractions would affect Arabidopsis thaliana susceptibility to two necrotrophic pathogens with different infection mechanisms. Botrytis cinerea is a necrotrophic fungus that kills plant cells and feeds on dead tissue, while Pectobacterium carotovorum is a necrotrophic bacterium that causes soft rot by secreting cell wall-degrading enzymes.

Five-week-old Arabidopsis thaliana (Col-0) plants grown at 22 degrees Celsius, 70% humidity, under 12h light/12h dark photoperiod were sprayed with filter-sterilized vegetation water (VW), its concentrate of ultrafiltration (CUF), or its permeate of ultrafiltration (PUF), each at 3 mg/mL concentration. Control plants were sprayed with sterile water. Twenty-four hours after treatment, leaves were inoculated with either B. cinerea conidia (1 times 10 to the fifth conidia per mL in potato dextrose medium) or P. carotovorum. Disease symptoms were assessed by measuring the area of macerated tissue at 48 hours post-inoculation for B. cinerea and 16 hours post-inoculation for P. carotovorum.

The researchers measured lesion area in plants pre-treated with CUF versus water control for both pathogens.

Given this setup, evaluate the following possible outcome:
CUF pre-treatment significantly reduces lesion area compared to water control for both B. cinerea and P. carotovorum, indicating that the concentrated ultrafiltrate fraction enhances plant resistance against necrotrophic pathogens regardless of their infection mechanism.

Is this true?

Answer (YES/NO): YES